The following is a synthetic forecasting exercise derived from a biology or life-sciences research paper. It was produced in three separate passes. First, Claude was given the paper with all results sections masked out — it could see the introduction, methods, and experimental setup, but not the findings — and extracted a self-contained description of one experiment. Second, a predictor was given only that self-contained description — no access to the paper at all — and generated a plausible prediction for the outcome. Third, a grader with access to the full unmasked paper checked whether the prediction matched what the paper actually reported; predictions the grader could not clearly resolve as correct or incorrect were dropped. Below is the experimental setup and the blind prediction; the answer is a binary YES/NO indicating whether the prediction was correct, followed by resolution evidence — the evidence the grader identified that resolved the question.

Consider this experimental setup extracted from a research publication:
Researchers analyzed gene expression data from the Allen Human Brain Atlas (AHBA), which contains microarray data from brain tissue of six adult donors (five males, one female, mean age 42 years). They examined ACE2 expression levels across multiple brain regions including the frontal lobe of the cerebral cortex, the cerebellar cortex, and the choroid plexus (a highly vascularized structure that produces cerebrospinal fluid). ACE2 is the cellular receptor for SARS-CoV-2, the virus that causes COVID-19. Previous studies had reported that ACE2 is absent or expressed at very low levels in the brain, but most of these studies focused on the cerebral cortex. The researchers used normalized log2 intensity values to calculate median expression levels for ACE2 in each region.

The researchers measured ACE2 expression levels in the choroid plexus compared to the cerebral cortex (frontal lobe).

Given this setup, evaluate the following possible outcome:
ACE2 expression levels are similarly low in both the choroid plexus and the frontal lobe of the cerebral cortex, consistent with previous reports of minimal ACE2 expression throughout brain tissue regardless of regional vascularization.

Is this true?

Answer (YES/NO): NO